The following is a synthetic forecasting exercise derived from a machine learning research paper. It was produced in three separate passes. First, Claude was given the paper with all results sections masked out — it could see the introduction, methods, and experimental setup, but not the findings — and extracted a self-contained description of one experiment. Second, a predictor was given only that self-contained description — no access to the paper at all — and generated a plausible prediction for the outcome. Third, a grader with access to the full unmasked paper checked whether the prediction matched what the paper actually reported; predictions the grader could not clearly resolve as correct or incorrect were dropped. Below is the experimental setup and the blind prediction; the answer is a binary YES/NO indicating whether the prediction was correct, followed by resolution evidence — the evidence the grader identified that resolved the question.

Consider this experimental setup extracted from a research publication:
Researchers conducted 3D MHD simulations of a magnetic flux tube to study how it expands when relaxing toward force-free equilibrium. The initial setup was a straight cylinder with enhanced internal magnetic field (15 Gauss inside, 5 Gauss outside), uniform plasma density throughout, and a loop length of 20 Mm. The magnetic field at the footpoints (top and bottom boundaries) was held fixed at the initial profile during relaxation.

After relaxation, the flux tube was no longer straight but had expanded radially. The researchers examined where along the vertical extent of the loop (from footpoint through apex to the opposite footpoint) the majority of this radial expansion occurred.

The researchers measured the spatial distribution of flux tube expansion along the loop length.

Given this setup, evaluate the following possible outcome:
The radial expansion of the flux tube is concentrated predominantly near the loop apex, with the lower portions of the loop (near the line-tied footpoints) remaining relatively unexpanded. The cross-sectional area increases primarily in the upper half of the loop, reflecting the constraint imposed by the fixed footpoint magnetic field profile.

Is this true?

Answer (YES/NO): NO